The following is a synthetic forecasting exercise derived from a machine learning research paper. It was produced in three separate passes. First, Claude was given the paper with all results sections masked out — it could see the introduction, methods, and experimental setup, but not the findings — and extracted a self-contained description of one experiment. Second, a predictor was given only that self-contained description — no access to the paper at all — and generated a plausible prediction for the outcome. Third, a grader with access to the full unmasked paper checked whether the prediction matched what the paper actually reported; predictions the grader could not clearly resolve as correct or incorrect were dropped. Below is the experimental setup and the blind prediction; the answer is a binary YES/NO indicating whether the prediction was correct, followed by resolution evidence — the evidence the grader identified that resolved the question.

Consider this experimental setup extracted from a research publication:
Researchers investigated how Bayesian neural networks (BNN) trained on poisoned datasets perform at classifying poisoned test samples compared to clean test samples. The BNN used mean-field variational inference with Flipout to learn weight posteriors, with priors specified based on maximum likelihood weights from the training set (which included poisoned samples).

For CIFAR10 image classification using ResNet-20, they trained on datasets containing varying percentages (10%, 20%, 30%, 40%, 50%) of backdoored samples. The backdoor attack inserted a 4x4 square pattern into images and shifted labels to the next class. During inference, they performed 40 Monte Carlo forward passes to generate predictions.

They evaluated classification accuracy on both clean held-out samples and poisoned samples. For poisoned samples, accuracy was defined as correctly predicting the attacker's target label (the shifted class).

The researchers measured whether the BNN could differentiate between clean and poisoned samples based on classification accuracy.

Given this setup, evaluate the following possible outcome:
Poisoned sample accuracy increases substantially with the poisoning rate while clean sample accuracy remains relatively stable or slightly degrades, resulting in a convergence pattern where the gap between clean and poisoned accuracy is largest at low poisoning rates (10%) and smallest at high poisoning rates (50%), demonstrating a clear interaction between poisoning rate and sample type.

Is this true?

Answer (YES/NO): NO